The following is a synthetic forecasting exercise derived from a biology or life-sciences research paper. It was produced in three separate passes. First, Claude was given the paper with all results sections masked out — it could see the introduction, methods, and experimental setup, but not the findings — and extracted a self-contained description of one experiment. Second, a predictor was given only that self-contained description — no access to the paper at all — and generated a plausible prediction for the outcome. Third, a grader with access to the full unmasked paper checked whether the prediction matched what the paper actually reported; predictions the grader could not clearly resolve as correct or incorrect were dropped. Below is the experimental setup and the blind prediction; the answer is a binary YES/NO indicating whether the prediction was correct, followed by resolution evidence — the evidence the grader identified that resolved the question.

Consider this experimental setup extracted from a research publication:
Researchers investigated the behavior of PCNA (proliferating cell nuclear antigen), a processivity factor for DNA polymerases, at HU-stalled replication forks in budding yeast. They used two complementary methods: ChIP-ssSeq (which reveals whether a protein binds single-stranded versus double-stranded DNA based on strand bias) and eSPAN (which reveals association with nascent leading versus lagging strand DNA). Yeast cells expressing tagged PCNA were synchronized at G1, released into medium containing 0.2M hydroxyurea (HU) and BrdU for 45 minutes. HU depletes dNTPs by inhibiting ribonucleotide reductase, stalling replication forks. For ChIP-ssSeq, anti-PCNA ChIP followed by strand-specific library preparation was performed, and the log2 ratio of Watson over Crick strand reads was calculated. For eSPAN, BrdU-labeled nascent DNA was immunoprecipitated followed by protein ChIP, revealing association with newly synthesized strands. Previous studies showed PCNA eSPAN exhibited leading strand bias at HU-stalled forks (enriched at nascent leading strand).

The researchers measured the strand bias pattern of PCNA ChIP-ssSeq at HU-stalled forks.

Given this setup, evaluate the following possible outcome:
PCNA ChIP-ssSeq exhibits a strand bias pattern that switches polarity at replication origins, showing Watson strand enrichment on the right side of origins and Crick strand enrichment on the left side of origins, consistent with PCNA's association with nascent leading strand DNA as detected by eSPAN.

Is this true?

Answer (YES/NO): NO